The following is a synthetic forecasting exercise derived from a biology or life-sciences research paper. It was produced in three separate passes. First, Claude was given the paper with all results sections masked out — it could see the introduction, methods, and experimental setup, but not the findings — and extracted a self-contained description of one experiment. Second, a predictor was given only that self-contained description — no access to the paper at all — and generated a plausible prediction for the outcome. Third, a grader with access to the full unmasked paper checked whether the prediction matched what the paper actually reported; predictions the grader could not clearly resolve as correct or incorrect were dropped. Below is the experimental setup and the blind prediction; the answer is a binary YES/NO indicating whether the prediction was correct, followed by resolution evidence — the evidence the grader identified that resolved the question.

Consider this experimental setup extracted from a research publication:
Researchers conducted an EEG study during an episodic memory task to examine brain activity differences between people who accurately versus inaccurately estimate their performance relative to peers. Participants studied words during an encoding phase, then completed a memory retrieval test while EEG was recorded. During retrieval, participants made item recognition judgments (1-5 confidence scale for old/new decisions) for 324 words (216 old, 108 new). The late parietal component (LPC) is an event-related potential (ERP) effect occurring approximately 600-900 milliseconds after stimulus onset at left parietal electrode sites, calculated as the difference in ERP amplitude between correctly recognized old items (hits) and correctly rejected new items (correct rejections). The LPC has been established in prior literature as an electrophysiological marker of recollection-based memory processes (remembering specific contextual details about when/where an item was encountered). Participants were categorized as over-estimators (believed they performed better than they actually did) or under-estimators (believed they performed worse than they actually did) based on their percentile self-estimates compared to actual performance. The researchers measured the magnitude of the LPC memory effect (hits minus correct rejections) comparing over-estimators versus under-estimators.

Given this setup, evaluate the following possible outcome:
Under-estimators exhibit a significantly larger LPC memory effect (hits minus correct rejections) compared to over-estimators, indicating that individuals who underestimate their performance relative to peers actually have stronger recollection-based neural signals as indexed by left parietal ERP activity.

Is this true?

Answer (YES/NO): YES